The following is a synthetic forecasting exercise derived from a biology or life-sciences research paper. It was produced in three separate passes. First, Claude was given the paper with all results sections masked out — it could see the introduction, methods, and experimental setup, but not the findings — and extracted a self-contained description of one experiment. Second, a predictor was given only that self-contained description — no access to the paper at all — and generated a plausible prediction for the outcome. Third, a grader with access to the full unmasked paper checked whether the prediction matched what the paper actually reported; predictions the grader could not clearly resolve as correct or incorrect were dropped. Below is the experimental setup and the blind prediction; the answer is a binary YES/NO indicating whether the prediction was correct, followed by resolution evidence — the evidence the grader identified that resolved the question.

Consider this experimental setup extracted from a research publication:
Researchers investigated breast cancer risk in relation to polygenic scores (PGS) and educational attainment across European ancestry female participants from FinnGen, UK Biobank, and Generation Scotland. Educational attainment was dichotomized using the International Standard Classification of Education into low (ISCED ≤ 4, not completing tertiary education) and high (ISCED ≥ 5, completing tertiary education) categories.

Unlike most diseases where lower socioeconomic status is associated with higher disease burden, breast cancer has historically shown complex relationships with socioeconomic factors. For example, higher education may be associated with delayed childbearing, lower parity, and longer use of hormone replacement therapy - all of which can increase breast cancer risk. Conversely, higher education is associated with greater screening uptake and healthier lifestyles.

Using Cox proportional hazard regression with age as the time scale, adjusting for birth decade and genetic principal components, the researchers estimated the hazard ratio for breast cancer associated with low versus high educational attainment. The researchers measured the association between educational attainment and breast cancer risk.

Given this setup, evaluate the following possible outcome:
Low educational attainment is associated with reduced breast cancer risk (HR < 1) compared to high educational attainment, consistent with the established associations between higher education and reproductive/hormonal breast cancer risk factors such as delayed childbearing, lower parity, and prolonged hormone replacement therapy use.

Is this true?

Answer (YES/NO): YES